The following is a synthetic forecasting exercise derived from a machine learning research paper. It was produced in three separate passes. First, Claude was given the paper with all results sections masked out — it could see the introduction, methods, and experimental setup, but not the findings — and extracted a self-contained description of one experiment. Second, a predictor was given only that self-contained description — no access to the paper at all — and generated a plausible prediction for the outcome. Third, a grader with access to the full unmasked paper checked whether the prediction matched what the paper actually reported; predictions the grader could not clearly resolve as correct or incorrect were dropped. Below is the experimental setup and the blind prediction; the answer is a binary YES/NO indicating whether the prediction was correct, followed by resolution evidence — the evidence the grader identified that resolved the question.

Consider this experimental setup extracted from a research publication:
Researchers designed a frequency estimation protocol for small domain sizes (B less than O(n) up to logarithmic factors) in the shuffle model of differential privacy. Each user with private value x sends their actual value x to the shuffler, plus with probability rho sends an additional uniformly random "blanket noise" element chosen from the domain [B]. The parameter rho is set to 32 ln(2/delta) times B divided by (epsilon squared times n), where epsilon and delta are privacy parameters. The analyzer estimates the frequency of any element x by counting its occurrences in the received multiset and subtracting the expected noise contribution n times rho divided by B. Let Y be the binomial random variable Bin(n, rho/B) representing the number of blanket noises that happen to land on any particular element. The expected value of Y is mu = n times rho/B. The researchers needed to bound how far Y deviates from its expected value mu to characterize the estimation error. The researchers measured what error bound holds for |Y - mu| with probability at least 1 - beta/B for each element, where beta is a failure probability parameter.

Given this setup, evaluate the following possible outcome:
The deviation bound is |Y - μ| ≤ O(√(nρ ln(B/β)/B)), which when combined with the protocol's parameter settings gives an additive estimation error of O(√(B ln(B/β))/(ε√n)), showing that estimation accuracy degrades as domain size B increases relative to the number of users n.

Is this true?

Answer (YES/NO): NO